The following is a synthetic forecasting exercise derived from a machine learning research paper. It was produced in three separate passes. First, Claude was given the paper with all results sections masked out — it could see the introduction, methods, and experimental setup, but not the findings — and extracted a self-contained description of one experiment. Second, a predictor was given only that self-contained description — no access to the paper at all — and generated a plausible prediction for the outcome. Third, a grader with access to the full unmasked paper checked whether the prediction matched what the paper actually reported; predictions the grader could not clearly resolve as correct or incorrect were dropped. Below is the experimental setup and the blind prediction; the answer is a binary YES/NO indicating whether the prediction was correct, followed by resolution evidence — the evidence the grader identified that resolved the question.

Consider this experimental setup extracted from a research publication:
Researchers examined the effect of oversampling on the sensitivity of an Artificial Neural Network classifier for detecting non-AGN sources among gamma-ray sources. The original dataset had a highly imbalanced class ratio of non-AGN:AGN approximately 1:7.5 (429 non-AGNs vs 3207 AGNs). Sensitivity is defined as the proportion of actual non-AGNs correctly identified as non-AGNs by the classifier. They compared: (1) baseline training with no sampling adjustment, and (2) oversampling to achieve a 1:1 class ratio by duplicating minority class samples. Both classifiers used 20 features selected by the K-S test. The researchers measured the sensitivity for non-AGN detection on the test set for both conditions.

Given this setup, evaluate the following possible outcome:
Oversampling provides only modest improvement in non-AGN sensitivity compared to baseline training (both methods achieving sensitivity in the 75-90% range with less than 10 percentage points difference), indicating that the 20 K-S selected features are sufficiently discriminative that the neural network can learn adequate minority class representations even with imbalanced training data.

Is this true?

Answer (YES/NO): NO